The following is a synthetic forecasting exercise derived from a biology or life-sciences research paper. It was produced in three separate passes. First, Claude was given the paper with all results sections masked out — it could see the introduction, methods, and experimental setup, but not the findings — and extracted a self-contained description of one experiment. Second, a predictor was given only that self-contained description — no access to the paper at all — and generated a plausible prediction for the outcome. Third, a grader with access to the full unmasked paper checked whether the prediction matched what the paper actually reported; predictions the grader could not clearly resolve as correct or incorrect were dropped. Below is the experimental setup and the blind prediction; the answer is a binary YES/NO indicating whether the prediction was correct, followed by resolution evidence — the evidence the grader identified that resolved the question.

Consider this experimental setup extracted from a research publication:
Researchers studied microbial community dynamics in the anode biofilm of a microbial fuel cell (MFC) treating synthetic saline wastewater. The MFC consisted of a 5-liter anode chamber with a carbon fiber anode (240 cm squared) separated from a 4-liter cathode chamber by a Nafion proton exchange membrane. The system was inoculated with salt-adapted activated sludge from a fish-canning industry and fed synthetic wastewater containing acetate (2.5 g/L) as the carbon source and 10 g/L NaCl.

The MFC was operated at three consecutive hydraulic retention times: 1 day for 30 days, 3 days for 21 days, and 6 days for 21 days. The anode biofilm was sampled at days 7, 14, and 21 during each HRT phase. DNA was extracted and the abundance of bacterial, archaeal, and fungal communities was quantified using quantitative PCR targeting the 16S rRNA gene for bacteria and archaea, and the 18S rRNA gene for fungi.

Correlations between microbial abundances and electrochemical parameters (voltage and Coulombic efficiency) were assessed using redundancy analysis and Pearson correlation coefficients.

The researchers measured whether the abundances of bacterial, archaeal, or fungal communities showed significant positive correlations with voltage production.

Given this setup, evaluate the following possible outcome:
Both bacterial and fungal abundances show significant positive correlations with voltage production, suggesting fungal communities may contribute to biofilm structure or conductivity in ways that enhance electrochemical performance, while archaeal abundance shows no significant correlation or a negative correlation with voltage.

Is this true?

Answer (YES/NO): NO